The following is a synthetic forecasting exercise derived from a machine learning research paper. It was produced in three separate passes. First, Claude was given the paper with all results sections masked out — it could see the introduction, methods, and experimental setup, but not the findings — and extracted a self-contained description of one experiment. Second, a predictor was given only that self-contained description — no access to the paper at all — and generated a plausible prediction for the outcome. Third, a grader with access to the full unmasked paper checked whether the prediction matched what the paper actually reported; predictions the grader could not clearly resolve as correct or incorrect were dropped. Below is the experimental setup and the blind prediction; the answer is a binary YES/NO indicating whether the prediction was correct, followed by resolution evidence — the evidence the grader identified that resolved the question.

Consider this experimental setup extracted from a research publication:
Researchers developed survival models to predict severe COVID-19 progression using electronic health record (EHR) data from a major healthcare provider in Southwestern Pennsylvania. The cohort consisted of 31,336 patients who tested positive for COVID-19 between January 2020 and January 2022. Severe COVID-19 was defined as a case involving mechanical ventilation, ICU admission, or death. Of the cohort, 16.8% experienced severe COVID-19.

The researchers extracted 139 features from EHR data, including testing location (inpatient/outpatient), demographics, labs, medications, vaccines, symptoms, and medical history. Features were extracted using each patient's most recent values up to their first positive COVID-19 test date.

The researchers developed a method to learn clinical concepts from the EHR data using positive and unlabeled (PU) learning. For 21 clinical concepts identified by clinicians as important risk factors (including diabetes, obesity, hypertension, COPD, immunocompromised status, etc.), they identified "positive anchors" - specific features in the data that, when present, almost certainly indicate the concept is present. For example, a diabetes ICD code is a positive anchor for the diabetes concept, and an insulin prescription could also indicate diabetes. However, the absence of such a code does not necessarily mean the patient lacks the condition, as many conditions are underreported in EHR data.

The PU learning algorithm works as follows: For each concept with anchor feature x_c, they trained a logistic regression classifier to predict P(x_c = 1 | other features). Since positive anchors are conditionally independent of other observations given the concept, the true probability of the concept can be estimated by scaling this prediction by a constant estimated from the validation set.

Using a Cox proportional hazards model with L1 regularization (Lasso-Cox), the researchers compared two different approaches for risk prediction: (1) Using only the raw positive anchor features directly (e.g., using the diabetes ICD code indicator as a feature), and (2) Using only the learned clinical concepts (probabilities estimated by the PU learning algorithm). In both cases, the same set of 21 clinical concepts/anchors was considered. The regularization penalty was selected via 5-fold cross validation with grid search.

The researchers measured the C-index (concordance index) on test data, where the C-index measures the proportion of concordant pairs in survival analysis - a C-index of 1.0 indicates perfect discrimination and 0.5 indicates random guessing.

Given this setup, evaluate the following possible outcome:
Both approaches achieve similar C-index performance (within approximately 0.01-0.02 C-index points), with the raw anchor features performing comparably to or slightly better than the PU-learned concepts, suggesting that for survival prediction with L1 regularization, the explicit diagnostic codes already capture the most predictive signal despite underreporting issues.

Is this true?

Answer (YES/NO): NO